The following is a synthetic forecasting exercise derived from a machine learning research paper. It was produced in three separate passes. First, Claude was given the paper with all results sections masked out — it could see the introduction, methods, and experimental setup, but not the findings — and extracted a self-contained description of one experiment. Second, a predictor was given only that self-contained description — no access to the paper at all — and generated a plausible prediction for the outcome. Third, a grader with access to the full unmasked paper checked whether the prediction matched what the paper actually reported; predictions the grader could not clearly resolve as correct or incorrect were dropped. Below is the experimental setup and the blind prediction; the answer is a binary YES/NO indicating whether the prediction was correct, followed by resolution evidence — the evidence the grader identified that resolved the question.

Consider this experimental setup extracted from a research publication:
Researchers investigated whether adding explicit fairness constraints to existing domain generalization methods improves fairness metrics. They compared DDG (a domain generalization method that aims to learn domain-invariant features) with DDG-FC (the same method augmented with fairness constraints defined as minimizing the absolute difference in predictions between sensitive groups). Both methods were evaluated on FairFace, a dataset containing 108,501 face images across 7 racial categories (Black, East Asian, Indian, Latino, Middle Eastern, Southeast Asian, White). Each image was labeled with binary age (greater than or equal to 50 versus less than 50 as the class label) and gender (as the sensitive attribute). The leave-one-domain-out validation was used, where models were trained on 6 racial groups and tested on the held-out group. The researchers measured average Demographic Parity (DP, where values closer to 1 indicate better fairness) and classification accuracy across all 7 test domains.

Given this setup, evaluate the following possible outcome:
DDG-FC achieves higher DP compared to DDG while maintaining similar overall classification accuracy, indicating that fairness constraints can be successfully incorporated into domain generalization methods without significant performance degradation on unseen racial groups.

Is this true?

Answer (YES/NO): YES